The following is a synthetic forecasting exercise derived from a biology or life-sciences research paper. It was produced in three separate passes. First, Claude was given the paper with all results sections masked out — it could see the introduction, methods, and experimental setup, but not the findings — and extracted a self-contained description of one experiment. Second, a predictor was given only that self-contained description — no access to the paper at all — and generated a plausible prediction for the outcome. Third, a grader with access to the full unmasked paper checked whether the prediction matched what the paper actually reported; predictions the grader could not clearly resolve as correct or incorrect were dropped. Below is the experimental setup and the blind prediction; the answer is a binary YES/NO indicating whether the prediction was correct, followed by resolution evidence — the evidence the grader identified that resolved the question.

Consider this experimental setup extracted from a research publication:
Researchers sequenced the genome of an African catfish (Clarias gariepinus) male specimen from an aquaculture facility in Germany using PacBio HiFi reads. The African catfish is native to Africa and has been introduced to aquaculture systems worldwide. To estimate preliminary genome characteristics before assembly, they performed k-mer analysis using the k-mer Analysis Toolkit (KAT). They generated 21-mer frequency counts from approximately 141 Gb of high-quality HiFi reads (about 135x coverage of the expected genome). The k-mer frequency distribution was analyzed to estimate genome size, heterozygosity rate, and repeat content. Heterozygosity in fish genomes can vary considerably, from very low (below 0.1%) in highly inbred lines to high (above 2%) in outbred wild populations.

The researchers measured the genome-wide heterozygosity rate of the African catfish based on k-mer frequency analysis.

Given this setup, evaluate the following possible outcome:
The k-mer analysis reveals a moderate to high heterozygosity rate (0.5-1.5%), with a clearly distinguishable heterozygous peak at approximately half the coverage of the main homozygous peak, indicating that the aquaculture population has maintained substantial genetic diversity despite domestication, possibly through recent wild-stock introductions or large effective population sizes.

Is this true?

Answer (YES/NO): NO